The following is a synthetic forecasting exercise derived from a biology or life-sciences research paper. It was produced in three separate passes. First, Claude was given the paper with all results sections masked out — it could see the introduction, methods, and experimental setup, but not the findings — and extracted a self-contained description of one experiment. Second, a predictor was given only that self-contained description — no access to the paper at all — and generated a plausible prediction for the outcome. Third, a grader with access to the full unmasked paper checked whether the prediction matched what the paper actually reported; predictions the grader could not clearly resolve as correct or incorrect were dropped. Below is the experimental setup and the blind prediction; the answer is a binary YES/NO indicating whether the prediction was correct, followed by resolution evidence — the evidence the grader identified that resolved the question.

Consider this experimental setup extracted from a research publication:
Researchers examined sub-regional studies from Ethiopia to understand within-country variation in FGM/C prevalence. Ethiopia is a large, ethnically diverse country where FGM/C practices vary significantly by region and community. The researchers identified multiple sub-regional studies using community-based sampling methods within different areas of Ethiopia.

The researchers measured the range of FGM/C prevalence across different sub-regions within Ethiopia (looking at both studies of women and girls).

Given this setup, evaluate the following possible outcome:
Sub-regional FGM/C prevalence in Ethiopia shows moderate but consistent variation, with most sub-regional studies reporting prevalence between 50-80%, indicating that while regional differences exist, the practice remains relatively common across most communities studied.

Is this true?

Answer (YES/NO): NO